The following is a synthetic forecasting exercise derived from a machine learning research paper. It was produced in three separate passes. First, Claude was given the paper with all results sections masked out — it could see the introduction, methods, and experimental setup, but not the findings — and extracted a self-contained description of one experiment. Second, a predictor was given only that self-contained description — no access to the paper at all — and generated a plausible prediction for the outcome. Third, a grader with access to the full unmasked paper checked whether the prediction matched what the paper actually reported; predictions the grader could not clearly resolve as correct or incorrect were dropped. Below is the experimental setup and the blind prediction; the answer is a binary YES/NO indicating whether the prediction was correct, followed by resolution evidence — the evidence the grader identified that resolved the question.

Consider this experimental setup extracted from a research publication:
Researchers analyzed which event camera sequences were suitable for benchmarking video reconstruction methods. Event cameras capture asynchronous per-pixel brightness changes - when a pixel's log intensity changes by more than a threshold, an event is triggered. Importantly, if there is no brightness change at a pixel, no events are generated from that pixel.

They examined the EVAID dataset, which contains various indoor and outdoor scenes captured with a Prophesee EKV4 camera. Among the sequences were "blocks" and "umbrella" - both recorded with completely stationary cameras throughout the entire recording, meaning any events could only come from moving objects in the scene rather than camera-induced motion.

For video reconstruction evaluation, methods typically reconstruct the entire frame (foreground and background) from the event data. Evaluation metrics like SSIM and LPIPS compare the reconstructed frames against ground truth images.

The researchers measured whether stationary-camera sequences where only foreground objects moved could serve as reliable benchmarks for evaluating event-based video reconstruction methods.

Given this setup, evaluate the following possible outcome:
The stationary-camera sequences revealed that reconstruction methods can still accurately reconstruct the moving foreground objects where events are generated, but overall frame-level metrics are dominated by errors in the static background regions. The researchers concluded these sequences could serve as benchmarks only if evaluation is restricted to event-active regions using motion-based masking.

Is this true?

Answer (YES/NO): NO